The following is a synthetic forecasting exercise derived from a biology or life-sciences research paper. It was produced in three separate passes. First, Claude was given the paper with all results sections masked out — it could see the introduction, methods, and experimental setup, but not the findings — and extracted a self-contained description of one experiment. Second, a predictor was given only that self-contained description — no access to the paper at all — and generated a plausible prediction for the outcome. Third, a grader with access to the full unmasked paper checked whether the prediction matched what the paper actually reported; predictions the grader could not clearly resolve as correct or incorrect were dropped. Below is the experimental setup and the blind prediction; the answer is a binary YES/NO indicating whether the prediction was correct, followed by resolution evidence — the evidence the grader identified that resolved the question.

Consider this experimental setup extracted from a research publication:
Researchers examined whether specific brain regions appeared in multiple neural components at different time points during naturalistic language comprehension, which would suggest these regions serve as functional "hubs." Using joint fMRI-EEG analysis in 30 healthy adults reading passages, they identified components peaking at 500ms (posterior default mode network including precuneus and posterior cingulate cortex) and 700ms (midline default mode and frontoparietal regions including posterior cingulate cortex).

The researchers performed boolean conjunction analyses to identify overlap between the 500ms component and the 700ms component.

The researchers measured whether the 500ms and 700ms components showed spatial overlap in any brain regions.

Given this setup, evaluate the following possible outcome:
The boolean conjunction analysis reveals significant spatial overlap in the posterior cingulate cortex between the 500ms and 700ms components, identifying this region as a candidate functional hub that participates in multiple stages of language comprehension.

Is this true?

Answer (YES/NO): YES